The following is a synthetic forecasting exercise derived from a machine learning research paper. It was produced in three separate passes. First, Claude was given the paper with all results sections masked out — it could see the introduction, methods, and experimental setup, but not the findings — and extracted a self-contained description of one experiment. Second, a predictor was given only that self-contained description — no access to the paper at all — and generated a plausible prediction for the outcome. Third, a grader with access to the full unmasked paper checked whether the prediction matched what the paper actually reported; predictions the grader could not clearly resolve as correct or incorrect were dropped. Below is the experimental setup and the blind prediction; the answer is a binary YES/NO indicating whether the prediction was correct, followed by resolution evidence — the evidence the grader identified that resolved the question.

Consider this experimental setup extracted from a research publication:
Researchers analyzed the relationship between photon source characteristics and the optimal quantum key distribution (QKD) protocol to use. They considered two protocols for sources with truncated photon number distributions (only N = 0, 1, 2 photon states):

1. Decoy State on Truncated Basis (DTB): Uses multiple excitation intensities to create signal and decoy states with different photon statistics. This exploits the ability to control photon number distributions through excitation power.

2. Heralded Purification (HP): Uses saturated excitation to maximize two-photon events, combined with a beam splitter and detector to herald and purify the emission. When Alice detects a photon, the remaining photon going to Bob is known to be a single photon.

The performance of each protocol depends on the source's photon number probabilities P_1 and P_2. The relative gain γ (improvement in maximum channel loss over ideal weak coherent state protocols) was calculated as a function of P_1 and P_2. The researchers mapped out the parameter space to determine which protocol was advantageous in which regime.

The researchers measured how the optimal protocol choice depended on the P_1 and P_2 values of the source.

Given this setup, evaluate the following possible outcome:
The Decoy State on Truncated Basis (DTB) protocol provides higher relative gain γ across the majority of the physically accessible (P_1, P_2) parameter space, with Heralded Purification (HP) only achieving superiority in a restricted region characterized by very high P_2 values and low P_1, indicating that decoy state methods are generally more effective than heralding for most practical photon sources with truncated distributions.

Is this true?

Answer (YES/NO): NO